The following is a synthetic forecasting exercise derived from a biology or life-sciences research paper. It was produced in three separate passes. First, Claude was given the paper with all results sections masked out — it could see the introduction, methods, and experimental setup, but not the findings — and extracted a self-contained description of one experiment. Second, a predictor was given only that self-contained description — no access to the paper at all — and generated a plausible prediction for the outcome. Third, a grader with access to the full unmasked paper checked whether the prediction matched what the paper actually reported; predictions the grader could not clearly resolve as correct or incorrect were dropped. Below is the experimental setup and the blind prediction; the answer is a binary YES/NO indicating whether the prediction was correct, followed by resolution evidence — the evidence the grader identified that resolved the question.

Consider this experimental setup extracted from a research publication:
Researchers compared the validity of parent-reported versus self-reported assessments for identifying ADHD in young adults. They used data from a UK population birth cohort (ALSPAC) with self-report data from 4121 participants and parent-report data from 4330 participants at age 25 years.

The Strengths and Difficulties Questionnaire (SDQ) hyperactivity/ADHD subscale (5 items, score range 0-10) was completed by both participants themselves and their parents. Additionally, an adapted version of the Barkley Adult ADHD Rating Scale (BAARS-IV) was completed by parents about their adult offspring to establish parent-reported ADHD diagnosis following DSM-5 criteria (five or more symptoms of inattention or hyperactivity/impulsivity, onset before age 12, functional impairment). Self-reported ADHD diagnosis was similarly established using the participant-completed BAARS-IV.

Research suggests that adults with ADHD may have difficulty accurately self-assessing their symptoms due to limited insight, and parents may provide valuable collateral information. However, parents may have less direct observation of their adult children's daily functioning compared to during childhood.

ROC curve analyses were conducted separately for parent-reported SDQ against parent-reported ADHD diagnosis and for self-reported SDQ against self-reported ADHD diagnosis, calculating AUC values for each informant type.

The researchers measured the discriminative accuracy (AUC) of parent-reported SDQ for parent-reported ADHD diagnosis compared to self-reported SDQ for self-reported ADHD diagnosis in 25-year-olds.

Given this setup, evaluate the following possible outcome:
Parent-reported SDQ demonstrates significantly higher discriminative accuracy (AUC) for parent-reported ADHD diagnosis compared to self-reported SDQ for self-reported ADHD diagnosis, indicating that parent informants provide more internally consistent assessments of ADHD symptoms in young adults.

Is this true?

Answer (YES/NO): NO